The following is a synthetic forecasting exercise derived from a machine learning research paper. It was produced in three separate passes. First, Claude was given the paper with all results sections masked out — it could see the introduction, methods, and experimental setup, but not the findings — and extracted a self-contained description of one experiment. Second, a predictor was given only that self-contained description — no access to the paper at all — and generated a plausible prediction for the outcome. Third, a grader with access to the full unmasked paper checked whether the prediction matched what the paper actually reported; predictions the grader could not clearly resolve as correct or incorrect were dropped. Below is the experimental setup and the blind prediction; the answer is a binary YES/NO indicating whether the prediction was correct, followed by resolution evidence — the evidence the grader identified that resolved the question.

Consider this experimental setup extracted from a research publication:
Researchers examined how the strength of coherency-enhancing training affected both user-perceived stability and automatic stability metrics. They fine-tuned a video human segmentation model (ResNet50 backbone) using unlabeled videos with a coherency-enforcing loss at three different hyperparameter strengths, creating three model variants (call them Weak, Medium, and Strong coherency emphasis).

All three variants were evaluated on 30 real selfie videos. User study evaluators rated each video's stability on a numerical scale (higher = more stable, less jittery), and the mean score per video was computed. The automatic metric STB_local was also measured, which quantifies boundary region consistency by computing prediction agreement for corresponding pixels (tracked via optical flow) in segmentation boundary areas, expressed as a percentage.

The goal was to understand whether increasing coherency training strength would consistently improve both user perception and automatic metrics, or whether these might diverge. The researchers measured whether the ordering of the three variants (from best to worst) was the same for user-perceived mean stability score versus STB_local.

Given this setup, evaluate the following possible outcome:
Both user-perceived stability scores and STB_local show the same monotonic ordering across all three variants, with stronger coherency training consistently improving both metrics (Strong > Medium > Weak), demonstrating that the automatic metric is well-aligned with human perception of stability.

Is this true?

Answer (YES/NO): YES